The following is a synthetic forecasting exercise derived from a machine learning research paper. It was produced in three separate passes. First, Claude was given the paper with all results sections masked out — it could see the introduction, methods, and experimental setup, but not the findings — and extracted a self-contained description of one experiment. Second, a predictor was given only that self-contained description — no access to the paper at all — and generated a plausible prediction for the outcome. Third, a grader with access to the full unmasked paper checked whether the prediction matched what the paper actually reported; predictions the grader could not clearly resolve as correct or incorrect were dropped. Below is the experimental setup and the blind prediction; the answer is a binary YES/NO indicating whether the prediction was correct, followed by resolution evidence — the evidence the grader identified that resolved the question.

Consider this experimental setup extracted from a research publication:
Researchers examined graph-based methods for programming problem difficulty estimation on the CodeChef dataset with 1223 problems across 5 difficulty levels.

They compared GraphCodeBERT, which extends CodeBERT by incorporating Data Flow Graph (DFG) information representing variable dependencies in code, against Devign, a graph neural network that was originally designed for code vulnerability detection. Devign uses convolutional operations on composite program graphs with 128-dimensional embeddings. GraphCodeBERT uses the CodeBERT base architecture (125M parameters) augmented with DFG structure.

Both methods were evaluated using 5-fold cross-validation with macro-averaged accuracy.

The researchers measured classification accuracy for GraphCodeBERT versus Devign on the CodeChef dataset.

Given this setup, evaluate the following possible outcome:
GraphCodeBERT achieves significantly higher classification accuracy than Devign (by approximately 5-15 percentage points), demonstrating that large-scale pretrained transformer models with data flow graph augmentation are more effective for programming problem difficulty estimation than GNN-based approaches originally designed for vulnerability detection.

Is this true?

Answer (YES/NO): NO